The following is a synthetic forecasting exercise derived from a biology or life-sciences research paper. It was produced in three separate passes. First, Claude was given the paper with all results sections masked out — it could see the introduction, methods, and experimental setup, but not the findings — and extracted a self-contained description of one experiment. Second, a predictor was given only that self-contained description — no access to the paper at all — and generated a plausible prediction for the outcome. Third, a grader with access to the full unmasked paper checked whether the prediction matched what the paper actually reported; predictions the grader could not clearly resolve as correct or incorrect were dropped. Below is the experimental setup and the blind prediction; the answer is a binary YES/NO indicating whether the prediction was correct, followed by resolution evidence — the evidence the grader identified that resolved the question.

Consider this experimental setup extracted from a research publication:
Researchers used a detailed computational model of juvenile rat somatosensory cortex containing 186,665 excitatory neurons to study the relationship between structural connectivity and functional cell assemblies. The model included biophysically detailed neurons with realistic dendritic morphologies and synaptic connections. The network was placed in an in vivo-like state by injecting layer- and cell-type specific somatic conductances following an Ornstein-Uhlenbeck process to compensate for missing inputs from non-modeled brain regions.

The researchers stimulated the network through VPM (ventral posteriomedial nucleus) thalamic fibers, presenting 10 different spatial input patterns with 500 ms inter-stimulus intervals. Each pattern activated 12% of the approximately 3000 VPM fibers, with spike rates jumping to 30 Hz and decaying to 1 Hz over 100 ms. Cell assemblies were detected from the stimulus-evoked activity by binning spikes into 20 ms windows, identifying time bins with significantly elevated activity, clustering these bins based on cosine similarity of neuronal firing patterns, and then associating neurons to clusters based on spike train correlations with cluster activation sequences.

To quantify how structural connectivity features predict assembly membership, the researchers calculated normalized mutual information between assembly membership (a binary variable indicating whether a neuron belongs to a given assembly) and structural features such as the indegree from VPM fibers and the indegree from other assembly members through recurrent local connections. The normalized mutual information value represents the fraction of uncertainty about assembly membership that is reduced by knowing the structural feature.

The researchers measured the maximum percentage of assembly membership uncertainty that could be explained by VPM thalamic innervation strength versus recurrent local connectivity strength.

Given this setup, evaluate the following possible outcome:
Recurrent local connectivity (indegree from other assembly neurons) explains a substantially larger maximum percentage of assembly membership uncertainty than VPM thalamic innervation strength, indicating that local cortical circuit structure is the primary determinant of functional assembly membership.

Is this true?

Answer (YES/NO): NO